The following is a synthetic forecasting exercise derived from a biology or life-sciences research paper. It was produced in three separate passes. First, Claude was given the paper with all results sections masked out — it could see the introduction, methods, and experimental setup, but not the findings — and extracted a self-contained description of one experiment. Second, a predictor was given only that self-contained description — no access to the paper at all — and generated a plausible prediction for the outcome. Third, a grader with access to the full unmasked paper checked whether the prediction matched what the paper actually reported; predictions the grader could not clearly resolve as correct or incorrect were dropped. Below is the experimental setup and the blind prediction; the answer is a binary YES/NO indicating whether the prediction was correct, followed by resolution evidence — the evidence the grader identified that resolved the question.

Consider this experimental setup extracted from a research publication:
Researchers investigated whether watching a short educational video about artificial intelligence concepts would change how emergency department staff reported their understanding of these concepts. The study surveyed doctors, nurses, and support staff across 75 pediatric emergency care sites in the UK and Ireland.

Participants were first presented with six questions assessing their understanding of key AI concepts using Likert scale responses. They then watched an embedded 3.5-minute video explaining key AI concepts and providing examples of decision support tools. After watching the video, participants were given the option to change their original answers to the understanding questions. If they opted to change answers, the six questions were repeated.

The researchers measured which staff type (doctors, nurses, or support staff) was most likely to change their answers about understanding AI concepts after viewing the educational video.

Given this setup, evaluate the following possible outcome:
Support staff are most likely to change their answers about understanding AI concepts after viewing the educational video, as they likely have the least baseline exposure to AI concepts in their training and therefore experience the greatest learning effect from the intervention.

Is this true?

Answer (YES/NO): NO